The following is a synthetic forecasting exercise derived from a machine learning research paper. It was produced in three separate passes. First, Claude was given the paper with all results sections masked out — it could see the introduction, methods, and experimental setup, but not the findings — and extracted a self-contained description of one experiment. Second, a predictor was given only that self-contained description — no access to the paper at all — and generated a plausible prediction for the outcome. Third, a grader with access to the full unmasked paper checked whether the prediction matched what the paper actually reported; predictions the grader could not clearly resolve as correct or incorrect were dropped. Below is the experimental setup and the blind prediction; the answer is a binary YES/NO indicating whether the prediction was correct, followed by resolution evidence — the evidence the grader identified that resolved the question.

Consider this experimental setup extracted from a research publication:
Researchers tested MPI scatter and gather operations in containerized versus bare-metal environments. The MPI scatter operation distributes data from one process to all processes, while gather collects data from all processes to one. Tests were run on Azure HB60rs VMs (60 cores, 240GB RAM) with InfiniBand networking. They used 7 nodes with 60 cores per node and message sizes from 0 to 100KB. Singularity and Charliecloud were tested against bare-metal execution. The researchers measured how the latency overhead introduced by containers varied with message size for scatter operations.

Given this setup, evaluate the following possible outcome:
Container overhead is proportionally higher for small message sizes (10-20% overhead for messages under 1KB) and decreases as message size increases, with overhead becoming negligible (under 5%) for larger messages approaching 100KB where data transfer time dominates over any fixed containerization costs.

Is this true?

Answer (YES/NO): NO